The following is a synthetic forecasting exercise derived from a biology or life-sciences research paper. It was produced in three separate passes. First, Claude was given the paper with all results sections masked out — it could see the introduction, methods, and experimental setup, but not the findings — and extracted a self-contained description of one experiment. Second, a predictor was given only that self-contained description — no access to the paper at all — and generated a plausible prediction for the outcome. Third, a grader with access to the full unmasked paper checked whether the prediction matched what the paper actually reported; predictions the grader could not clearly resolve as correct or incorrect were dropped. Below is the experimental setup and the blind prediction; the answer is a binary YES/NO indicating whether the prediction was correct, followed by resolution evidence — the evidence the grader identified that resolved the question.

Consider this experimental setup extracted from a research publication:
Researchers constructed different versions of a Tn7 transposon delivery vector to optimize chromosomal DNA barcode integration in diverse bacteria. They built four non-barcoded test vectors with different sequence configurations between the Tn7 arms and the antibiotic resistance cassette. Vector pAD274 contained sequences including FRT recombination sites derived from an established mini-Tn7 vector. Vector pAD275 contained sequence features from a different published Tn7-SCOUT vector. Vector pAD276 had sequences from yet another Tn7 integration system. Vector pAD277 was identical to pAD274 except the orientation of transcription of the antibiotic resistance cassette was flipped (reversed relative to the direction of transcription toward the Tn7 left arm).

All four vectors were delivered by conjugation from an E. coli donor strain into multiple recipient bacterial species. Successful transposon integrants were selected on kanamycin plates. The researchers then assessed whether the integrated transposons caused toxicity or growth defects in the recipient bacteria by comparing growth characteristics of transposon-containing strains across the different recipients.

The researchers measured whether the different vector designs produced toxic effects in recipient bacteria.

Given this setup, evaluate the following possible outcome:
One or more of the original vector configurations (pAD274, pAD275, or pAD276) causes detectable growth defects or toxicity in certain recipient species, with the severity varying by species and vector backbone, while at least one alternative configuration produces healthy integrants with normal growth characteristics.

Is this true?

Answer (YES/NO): NO